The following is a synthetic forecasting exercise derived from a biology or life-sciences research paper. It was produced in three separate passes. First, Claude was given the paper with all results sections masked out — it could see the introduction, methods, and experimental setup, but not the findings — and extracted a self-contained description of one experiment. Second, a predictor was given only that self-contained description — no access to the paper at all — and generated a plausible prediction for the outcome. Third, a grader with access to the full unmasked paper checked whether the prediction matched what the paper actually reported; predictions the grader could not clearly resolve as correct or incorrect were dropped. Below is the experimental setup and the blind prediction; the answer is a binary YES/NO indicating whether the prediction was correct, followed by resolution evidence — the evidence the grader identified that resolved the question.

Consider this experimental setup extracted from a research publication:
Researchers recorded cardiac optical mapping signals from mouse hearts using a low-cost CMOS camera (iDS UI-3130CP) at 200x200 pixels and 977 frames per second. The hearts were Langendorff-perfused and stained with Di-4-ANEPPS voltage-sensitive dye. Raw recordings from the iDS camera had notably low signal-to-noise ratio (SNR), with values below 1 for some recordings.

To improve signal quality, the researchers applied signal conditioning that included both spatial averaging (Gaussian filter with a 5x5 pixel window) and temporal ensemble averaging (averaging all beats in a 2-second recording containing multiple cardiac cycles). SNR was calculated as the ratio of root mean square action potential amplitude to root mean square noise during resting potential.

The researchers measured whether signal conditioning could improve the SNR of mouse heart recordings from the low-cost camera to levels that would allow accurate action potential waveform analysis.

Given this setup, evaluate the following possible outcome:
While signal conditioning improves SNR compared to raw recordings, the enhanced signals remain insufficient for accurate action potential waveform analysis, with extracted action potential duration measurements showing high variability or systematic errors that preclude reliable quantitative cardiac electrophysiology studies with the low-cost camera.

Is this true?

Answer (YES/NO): NO